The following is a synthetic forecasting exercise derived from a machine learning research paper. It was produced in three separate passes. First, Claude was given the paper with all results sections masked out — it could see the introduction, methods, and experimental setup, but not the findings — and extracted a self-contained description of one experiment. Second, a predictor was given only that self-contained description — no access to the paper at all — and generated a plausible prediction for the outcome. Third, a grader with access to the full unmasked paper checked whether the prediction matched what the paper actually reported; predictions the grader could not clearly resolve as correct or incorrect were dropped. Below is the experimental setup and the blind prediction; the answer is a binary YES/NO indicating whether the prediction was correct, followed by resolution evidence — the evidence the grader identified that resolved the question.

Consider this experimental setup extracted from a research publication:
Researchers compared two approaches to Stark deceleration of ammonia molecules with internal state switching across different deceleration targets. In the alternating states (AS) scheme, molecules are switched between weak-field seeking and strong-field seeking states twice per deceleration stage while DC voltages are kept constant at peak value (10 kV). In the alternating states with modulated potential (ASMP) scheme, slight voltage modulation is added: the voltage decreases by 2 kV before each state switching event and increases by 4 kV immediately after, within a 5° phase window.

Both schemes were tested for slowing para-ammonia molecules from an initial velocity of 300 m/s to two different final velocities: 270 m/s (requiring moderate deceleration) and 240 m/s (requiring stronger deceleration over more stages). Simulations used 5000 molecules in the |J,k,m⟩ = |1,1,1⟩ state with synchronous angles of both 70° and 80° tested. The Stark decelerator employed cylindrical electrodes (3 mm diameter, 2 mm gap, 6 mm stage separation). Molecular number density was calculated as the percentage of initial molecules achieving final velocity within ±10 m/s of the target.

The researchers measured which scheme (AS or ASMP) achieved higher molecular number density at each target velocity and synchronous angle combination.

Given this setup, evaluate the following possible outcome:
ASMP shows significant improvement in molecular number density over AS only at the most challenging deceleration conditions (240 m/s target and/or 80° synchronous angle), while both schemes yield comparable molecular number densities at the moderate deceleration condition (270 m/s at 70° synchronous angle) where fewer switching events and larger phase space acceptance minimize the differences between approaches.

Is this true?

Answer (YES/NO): NO